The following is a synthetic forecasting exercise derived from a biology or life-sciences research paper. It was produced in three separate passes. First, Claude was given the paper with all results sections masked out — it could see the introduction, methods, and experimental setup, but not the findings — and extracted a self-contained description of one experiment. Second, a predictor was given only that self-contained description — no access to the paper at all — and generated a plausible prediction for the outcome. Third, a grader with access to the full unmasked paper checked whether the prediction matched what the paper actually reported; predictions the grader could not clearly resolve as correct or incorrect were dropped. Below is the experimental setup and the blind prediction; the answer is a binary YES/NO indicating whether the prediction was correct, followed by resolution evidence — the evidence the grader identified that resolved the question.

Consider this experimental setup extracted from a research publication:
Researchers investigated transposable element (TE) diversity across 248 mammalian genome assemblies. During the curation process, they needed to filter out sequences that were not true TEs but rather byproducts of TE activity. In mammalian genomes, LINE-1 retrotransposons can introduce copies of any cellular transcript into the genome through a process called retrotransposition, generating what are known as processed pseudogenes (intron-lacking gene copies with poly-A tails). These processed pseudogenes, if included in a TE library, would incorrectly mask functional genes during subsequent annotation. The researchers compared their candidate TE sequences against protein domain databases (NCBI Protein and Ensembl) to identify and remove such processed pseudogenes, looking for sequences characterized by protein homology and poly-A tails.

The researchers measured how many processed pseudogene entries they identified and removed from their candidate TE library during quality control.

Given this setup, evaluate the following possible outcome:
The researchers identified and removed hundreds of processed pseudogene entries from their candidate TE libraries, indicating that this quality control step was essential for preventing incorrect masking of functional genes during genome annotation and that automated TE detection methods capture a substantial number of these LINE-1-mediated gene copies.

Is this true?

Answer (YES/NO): NO